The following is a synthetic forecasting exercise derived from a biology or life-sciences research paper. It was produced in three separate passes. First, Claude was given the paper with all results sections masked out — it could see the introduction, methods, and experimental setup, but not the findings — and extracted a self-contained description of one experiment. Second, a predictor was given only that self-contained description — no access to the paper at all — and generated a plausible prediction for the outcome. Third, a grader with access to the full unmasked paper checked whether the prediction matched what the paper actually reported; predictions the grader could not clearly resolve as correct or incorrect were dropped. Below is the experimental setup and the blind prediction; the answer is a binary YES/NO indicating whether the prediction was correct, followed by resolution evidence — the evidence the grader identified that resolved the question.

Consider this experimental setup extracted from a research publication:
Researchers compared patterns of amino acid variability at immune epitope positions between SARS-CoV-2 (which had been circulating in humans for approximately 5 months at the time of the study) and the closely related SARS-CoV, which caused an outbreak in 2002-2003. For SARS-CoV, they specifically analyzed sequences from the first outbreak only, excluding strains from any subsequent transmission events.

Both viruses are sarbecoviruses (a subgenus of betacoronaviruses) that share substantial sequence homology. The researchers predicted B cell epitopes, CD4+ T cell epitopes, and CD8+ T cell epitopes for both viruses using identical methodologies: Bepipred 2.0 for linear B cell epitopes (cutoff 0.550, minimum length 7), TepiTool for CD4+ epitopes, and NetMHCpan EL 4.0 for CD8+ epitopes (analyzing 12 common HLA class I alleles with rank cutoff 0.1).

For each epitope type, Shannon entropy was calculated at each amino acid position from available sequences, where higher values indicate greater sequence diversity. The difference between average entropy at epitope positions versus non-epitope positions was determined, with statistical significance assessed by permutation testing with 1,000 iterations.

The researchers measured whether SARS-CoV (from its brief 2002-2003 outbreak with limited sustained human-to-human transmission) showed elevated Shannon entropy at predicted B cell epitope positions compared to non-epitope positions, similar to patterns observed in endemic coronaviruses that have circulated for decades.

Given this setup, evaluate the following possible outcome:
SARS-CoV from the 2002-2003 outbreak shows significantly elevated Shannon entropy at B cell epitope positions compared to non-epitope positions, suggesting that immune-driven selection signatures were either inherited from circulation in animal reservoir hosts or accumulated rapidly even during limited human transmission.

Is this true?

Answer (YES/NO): YES